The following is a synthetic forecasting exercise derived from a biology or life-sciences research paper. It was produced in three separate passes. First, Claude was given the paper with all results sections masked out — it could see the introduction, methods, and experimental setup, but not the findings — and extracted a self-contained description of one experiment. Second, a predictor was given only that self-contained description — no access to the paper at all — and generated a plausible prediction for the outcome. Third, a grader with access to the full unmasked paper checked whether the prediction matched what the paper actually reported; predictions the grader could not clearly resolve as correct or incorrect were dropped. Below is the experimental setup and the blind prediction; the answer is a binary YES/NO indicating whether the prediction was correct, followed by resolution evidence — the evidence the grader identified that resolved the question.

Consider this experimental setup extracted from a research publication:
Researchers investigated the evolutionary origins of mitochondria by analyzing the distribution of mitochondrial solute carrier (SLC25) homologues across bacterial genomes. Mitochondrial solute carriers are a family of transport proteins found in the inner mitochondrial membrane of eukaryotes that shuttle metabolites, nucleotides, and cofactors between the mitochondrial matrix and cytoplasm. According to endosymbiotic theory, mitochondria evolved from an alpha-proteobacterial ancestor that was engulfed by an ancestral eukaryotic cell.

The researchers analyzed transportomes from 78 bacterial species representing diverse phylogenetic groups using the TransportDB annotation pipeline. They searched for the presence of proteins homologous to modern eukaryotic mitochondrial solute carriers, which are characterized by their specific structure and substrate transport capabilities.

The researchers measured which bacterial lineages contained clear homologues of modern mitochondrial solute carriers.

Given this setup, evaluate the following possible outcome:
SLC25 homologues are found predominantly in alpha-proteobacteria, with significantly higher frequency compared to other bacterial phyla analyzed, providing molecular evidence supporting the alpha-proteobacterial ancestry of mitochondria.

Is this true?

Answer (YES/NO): NO